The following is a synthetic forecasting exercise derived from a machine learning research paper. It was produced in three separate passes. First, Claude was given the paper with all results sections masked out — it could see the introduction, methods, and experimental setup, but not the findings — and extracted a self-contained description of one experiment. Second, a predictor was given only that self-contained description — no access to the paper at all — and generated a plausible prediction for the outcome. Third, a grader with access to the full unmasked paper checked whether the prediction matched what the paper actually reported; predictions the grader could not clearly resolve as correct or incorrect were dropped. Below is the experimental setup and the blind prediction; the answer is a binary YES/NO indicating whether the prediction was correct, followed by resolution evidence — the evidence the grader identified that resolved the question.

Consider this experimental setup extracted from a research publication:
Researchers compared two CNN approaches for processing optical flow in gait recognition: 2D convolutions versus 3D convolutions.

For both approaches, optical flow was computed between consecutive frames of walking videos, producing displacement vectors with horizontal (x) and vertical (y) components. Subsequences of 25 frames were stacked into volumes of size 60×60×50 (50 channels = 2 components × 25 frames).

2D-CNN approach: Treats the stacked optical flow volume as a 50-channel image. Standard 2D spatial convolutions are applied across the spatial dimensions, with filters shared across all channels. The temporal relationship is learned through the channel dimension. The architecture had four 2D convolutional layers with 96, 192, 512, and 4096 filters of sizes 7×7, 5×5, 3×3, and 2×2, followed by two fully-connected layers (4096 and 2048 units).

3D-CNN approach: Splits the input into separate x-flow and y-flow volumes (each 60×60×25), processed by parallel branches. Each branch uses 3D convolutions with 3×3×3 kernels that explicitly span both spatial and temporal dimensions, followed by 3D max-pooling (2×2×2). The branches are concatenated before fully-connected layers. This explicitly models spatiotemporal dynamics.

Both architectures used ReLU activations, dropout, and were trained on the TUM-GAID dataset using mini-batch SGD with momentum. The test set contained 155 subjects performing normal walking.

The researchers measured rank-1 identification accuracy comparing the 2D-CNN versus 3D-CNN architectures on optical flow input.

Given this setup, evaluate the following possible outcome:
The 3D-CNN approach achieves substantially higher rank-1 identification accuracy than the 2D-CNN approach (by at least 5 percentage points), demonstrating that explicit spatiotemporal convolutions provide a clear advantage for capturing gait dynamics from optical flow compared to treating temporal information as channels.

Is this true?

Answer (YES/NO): NO